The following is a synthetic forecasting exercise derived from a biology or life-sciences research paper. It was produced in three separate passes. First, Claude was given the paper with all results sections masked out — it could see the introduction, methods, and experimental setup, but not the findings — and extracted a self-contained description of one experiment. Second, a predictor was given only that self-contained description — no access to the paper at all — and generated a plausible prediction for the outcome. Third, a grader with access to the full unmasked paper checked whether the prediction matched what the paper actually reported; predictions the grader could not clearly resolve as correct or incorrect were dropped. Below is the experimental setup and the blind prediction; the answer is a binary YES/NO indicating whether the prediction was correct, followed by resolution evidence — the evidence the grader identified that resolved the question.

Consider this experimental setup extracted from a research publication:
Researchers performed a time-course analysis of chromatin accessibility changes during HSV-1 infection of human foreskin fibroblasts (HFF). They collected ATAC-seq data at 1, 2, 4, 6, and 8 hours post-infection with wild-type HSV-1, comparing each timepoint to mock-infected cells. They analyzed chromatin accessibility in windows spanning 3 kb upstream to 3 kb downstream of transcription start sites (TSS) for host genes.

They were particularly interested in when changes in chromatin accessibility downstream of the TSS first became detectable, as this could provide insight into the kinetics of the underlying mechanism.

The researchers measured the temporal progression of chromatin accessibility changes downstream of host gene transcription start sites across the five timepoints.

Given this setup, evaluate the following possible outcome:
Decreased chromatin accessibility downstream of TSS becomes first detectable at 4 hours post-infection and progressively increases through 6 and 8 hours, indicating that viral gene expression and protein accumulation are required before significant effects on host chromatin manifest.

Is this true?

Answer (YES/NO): NO